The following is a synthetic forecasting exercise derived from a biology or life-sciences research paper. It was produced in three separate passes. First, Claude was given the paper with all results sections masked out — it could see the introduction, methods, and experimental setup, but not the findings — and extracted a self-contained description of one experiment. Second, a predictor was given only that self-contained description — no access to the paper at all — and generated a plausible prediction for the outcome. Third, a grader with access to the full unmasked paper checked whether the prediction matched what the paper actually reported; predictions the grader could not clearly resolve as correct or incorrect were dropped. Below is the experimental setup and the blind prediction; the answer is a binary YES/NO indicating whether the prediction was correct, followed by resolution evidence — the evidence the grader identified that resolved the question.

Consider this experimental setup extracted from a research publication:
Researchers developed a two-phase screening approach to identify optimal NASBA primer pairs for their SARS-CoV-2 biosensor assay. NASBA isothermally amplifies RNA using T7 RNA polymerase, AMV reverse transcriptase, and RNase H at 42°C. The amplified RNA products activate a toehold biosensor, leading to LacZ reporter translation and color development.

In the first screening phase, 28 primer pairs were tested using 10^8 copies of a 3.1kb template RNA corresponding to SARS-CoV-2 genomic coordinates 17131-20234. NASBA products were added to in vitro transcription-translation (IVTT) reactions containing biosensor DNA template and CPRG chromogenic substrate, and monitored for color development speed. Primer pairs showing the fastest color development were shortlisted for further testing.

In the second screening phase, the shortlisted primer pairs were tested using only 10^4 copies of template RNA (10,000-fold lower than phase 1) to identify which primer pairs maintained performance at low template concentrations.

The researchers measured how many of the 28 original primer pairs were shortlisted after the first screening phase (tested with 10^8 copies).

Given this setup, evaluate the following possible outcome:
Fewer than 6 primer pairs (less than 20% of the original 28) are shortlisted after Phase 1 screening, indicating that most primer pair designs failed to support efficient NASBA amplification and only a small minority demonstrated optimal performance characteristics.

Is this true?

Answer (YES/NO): NO